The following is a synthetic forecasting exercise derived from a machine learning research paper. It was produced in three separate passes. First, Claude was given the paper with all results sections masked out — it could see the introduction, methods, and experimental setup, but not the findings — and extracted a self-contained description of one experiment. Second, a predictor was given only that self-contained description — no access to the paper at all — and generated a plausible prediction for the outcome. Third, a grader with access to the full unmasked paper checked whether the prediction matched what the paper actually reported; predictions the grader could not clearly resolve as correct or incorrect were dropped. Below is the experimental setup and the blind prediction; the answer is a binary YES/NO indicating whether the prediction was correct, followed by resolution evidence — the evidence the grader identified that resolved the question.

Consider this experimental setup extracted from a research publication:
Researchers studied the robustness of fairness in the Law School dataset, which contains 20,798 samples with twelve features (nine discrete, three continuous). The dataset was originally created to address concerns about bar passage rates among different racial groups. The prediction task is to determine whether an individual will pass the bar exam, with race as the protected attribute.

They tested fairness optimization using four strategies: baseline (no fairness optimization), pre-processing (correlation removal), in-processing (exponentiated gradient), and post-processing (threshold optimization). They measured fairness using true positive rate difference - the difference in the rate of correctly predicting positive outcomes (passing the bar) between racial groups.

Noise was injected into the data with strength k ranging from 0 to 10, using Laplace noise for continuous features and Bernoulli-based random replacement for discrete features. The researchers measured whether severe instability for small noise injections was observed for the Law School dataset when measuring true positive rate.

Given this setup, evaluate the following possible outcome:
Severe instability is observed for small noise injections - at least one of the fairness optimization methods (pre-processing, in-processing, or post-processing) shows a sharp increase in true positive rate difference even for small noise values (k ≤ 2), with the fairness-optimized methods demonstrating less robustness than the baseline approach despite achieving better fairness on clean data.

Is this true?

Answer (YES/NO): NO